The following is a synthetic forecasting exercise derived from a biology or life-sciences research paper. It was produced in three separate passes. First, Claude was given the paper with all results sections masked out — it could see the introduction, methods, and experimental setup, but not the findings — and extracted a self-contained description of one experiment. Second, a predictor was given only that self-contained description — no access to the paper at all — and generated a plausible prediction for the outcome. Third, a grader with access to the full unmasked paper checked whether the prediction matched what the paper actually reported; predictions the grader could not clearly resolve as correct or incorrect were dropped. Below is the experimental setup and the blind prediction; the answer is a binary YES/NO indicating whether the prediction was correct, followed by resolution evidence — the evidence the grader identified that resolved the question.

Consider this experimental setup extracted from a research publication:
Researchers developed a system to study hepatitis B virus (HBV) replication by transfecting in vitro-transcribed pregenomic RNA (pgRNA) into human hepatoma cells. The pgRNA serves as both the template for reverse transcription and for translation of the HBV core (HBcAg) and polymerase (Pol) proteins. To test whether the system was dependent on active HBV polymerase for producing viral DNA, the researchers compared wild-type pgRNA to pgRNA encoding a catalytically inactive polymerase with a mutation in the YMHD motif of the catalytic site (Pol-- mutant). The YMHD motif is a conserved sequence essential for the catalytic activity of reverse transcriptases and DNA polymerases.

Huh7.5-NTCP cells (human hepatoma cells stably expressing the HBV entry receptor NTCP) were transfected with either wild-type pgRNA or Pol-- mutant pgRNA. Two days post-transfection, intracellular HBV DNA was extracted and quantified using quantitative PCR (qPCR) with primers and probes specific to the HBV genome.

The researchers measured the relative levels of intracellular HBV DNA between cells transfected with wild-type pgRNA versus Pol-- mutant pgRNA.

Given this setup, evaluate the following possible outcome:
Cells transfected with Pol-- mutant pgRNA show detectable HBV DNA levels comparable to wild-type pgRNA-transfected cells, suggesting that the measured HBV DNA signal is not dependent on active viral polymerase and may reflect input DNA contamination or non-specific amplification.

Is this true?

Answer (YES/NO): NO